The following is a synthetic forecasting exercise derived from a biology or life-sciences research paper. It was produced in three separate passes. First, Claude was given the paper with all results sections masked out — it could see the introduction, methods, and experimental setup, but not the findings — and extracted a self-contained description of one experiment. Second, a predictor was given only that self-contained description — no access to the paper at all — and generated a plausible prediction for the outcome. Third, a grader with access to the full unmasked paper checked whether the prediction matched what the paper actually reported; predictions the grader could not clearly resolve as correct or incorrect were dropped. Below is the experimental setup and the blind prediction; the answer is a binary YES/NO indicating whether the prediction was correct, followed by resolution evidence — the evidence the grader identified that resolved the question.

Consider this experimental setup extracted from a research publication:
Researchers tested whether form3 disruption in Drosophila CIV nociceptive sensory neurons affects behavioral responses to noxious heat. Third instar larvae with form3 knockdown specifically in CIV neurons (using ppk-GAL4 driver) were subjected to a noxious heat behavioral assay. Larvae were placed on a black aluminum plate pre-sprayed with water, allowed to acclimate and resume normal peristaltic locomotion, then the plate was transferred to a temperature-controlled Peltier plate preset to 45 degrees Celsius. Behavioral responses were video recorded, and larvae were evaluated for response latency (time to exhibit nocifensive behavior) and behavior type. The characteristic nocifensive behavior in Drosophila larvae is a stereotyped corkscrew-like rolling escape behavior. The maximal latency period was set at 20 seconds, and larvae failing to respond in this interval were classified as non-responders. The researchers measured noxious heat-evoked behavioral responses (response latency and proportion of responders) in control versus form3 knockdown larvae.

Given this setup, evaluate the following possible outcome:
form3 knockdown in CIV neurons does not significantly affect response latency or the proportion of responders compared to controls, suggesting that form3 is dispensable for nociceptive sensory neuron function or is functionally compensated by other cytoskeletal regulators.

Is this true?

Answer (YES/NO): NO